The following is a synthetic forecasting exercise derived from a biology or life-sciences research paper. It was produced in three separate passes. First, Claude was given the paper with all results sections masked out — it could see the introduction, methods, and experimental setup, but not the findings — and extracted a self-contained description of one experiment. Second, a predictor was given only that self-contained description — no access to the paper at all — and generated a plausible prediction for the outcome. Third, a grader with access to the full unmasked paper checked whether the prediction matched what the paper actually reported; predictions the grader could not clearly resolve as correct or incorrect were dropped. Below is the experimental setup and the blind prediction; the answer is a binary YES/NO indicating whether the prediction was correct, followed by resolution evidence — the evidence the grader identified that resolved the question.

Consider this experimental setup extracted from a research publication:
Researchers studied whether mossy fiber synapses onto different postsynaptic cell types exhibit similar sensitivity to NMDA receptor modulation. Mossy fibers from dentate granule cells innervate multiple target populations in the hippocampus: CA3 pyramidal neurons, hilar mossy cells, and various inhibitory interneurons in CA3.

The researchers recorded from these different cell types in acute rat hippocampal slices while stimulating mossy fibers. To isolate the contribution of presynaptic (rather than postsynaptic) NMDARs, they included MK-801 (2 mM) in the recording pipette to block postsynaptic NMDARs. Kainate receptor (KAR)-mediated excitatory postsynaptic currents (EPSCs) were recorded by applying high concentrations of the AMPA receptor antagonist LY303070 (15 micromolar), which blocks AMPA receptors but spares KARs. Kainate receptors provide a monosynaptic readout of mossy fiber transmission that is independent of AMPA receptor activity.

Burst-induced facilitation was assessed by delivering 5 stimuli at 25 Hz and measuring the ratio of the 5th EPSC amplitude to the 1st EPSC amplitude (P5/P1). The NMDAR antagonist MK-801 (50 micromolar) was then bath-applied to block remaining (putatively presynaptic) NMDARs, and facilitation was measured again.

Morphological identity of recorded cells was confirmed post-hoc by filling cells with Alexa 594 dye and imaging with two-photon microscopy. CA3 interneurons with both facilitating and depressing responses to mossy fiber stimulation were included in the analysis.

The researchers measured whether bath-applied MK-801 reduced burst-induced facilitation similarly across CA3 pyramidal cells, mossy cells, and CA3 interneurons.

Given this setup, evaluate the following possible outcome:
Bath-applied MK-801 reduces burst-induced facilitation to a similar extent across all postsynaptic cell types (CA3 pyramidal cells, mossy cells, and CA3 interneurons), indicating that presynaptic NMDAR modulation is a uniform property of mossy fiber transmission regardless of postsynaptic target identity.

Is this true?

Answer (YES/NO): NO